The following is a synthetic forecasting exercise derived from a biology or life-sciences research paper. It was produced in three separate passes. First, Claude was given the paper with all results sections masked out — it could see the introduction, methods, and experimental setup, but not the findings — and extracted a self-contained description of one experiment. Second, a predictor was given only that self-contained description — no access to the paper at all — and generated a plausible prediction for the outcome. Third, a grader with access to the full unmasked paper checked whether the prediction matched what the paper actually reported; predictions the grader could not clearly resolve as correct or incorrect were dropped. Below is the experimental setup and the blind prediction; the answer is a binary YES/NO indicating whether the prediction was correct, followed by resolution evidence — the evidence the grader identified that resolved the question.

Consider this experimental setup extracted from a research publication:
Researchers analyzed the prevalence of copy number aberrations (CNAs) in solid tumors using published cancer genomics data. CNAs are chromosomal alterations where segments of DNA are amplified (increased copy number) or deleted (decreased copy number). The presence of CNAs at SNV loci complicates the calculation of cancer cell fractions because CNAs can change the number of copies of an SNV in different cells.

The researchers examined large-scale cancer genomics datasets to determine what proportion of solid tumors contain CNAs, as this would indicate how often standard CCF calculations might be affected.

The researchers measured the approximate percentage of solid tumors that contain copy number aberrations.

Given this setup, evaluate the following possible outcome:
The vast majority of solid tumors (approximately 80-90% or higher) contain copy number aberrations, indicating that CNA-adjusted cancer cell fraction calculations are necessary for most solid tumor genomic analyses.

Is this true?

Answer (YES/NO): YES